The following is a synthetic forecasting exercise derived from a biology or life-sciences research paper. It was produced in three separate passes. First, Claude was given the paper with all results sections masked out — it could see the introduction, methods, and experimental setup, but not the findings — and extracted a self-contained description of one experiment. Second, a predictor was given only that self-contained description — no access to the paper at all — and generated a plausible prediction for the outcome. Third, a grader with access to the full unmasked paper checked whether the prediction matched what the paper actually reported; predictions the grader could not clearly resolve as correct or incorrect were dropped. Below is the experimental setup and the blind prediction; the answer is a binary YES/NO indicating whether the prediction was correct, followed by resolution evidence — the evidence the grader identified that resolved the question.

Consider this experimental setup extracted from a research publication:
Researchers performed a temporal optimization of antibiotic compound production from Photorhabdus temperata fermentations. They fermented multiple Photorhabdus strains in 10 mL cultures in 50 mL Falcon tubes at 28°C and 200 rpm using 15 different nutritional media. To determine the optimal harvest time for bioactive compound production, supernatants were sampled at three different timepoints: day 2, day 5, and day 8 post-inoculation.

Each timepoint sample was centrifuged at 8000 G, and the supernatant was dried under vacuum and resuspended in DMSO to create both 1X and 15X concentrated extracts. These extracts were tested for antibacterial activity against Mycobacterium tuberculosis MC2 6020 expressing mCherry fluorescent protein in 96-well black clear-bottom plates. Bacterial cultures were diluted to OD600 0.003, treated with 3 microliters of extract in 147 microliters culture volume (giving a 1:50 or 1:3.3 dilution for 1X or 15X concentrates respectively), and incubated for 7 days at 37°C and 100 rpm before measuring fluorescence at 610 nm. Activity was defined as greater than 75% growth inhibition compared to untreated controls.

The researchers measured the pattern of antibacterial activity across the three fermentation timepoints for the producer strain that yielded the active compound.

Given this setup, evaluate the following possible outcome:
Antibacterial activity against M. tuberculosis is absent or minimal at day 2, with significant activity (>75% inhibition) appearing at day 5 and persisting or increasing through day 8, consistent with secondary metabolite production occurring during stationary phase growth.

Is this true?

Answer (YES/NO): NO